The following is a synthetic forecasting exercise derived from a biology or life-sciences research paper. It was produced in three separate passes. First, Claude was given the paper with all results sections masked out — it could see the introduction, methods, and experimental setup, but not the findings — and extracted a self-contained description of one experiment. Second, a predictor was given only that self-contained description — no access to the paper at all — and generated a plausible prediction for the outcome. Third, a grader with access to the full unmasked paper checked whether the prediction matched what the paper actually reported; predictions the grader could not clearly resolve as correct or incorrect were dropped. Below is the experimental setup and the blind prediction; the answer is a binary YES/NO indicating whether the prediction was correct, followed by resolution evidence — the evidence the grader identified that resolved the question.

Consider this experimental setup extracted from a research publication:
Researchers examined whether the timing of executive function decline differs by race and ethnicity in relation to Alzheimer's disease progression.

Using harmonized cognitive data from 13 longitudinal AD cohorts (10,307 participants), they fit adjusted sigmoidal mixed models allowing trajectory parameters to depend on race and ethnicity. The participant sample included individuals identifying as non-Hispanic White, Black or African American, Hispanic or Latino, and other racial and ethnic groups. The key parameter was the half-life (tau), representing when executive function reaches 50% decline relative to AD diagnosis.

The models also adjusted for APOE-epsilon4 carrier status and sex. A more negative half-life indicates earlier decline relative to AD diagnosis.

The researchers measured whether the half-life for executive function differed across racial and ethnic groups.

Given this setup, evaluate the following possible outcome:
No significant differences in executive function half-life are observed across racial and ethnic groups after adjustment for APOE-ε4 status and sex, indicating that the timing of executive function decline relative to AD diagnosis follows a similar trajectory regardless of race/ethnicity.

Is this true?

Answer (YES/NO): YES